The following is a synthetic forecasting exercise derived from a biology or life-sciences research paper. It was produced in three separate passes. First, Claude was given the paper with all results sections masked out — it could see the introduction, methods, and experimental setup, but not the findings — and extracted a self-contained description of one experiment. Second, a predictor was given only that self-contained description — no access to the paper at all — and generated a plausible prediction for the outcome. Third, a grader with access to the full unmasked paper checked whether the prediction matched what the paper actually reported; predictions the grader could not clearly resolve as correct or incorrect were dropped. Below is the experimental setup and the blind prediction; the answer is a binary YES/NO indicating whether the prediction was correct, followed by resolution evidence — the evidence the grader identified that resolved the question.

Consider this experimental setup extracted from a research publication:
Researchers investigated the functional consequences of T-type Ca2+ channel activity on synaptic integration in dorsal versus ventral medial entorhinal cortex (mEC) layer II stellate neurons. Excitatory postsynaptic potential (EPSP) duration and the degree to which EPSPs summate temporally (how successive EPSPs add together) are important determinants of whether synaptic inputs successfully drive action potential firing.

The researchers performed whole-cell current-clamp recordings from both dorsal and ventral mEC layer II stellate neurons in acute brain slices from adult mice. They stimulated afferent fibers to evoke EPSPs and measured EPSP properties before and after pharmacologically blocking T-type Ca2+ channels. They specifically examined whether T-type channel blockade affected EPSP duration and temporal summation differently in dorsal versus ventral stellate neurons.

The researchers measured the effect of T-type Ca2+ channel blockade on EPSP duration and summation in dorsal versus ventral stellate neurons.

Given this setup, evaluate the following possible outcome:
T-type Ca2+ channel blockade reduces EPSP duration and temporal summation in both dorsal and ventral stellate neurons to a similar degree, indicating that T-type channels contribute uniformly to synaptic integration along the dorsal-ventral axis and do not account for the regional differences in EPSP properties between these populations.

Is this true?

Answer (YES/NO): NO